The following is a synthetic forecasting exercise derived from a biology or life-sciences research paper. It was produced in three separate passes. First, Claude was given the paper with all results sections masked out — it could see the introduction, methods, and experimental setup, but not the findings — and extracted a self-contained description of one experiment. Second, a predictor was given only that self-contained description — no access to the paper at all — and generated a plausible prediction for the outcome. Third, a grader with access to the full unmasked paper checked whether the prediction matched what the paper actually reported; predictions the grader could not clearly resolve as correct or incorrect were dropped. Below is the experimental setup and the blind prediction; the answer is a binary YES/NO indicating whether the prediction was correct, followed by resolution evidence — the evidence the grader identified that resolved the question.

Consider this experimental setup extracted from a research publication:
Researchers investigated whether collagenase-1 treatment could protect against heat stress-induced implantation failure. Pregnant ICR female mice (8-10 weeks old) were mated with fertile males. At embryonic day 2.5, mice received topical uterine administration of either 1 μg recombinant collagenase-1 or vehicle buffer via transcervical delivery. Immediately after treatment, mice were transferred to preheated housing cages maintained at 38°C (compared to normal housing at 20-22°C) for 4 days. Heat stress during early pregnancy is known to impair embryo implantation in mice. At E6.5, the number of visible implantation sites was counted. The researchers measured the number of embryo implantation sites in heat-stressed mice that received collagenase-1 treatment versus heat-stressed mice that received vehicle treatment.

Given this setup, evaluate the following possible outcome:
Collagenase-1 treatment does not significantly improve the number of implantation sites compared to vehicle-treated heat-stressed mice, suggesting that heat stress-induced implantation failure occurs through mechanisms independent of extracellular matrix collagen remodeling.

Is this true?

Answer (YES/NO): NO